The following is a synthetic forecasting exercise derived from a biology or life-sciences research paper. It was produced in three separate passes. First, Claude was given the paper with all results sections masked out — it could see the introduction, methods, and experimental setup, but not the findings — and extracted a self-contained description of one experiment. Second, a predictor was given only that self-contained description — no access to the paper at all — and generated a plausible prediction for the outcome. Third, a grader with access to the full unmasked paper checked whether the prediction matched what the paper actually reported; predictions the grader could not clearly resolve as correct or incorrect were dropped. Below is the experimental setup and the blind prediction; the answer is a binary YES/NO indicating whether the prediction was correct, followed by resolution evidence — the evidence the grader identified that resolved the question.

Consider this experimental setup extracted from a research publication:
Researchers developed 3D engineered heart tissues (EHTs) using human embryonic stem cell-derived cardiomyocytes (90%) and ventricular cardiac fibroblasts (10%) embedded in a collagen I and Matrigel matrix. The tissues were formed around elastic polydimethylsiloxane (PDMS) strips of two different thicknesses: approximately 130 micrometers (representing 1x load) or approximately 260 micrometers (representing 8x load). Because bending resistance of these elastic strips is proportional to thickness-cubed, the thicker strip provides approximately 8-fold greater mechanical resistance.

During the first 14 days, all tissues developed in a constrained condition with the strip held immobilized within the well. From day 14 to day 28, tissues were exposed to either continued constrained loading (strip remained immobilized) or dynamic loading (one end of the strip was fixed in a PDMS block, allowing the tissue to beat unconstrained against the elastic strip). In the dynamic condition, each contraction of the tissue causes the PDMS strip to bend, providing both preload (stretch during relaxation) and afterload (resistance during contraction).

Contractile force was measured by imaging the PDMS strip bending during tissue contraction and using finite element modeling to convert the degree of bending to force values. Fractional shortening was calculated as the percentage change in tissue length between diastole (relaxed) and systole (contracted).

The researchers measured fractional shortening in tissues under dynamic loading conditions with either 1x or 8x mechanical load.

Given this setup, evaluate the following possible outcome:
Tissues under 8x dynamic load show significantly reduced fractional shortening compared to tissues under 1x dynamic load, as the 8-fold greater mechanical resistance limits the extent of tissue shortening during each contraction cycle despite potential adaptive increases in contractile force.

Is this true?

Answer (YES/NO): NO